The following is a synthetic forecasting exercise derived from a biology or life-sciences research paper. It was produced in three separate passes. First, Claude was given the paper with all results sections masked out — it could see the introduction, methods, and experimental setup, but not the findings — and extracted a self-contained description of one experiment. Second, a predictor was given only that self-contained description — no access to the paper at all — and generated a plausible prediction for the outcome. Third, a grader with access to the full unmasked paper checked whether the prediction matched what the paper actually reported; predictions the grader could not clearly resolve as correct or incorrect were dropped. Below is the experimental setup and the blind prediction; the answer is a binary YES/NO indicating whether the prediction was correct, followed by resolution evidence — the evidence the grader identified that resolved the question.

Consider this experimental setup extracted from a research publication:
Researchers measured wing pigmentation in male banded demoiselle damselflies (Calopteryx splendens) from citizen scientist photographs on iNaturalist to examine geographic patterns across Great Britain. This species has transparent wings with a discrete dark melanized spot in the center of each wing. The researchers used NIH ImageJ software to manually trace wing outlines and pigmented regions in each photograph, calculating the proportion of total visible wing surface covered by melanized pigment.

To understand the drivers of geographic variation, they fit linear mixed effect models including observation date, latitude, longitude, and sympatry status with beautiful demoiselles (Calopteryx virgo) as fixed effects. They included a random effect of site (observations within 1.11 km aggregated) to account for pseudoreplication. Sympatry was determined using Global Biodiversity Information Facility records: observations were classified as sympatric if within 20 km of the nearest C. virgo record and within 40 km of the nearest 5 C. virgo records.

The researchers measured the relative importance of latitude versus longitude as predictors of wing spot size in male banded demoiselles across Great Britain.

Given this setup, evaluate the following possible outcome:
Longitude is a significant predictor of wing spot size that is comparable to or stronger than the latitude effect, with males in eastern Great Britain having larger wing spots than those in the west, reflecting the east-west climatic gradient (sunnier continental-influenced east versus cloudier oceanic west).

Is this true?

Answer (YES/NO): NO